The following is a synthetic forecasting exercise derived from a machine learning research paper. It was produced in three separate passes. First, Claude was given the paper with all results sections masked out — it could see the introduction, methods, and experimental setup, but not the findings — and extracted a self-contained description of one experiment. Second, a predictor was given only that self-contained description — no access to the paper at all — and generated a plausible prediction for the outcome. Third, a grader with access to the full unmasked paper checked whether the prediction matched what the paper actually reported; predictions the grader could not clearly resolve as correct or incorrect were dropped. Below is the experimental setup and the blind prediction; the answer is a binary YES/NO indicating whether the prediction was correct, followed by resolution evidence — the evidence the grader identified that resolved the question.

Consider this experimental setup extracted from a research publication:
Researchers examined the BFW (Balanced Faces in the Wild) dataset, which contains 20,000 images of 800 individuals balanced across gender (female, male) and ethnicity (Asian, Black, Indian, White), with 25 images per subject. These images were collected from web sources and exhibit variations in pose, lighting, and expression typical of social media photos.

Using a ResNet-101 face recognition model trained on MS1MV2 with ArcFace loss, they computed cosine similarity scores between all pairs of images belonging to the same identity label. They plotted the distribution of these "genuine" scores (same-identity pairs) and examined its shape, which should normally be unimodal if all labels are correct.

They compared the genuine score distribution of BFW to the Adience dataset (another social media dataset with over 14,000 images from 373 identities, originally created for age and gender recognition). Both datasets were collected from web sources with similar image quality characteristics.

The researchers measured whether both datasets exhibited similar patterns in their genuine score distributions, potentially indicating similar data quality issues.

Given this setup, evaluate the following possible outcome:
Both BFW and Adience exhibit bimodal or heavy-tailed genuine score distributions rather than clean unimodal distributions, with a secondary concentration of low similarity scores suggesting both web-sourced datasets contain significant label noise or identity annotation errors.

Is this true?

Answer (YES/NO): YES